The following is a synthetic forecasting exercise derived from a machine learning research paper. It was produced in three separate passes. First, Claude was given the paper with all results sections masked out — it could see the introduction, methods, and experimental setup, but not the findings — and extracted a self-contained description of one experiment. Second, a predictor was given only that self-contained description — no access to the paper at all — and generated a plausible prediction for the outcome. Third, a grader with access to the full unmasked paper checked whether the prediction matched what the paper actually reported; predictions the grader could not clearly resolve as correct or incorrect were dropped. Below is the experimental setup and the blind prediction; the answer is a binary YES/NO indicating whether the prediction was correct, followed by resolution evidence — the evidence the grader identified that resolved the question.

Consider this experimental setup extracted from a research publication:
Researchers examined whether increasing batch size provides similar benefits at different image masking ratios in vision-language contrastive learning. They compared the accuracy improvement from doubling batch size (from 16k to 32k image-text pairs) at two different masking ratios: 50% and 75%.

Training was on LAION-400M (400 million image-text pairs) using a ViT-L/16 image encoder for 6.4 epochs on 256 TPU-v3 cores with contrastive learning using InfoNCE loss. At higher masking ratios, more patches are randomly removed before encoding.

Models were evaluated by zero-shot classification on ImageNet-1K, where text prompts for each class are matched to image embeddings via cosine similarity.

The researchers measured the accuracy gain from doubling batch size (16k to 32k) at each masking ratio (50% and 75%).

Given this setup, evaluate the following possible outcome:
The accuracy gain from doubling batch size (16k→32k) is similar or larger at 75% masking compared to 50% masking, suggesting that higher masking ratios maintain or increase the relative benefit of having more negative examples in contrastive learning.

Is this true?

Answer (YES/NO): YES